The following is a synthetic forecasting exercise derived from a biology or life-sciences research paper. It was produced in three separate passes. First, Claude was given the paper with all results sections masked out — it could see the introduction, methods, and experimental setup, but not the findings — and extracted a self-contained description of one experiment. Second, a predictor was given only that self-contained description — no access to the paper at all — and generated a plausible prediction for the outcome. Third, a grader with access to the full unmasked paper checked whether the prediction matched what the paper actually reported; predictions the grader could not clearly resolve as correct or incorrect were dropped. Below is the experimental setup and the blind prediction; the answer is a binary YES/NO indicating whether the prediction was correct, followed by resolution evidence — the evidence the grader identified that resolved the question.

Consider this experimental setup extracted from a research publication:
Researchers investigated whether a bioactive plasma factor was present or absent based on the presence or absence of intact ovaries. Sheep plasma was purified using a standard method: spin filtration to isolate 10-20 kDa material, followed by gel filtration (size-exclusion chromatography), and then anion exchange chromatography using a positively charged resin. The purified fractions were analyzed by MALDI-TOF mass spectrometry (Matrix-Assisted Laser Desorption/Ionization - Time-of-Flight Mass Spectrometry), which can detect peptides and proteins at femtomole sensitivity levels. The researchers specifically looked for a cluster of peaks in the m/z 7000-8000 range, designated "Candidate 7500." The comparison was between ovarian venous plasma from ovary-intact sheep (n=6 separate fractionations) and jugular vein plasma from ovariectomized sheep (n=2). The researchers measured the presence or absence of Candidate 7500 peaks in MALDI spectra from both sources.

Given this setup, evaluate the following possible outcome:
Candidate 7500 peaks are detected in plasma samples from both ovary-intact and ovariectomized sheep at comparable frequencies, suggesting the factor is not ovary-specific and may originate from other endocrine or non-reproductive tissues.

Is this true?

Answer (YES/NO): NO